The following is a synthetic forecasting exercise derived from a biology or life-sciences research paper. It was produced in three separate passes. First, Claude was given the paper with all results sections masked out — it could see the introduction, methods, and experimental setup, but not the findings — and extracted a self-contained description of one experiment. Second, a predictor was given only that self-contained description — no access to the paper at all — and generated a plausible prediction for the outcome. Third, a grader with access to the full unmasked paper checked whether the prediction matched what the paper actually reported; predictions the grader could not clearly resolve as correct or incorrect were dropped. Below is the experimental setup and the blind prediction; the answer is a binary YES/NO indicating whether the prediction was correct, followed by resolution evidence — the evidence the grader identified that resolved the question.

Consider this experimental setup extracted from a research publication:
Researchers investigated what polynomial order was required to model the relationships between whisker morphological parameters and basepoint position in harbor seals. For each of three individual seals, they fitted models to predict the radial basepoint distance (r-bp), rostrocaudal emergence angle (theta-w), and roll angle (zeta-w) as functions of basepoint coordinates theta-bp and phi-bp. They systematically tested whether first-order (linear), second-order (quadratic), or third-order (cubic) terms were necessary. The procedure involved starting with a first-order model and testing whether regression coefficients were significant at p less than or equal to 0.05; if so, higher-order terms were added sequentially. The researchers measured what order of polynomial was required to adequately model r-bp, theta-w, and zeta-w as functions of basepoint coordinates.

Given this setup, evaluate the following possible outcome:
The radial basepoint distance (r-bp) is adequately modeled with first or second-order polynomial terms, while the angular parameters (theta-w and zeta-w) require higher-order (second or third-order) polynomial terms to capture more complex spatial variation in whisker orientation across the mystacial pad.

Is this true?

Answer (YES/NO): NO